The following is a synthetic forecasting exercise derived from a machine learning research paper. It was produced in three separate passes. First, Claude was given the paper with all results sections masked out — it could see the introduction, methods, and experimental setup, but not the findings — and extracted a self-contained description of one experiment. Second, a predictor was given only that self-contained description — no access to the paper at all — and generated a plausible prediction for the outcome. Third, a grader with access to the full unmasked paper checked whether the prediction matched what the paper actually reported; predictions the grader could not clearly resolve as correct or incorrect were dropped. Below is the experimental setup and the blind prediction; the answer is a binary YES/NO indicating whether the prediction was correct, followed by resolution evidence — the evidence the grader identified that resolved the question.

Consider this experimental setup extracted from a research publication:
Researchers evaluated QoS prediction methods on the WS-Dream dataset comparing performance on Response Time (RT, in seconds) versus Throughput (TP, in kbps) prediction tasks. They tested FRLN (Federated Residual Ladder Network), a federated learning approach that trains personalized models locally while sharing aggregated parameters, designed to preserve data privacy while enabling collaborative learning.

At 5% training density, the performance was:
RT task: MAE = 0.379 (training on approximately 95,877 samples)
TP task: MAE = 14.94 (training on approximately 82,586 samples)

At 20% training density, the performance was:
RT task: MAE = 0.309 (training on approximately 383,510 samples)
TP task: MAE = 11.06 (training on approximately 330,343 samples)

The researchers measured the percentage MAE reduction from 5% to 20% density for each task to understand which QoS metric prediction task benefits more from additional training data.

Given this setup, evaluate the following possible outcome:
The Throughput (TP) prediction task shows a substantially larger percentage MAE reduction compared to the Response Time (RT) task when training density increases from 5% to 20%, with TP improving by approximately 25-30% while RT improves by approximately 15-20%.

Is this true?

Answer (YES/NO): YES